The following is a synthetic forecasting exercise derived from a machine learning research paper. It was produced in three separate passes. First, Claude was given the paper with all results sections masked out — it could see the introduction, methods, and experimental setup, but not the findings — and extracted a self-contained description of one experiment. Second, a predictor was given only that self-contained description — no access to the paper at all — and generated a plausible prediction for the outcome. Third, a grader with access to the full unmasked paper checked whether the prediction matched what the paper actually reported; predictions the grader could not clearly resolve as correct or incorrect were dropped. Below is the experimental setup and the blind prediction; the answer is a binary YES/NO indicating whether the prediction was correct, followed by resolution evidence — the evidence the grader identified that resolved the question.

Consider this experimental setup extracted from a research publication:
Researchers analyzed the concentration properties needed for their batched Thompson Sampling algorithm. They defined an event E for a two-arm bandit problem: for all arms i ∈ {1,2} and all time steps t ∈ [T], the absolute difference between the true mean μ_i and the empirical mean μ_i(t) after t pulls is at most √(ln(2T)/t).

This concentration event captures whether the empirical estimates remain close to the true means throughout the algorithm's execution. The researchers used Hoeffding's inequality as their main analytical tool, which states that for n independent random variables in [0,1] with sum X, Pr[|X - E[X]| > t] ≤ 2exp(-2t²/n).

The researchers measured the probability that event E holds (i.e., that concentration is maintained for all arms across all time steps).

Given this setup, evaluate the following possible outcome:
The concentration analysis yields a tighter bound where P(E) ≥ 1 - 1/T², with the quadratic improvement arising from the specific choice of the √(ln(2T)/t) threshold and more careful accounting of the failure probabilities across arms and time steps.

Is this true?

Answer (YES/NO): NO